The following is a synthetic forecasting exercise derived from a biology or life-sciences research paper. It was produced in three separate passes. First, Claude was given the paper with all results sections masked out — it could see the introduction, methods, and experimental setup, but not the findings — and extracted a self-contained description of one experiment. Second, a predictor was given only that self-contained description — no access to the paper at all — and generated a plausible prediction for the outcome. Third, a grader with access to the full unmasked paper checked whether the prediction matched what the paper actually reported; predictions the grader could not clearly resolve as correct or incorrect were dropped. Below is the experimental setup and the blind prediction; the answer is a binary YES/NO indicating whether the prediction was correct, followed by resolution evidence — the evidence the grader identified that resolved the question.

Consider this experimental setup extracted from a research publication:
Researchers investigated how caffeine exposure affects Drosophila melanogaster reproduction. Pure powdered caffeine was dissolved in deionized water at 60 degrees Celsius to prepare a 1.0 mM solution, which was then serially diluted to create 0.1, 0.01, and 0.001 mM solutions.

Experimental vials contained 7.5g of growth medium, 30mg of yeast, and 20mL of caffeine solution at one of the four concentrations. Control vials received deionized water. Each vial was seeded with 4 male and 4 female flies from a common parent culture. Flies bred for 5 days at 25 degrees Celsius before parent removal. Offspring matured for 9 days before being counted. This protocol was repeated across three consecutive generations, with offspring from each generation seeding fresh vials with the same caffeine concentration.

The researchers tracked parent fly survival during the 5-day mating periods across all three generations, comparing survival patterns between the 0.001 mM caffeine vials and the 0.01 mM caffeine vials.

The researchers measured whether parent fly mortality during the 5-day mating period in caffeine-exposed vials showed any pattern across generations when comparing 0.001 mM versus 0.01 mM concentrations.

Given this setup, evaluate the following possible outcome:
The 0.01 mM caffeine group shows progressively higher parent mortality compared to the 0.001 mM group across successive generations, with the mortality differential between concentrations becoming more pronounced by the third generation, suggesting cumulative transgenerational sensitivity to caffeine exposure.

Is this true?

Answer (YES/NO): NO